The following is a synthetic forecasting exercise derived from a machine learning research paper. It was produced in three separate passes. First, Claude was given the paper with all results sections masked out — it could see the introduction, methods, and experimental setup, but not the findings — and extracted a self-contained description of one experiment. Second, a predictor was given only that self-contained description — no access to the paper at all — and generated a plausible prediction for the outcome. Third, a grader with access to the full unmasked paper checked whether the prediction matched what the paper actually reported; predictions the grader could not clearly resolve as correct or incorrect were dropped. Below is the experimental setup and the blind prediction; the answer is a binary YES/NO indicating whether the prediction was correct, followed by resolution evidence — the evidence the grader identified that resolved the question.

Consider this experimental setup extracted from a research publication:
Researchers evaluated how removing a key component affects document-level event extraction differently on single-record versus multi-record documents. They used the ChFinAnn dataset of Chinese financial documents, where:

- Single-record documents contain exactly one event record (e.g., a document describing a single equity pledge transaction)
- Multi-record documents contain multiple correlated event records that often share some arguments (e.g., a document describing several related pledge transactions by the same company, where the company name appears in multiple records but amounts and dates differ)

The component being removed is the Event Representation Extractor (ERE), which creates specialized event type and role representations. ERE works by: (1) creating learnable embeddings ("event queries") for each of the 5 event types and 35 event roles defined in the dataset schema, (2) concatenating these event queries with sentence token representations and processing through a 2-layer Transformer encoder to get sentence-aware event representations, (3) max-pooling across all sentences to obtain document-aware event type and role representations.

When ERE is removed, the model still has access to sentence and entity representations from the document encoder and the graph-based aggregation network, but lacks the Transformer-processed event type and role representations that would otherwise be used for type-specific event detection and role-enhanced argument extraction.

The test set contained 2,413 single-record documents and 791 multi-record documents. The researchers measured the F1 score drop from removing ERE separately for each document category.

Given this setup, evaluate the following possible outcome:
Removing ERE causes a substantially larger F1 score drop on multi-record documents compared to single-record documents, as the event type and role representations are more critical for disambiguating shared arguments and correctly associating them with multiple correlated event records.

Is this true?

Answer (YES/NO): YES